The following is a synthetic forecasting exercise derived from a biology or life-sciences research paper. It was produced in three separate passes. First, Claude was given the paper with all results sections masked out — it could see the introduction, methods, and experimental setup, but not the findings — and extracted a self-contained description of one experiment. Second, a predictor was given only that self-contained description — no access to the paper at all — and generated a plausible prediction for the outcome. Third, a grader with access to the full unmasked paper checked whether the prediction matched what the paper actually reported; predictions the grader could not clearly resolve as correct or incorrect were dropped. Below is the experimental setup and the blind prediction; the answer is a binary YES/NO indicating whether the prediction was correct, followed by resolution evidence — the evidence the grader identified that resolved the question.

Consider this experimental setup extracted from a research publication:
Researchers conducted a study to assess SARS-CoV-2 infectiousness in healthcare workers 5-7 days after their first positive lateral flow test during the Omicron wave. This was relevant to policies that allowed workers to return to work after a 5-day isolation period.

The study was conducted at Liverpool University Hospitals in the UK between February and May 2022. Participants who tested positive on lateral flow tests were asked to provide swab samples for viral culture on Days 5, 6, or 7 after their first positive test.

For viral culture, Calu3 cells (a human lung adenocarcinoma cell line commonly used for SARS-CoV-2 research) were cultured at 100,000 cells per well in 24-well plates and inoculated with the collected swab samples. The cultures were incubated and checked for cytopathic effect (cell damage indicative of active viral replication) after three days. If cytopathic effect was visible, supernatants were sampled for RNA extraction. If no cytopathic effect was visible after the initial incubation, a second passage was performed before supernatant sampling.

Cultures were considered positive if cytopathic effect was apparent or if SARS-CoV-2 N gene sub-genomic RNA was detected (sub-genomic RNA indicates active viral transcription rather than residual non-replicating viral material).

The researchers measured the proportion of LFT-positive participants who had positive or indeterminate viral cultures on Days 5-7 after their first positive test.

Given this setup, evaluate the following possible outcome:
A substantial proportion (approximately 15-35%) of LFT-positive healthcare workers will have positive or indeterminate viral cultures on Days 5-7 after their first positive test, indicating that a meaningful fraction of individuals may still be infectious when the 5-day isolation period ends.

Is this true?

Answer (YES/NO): NO